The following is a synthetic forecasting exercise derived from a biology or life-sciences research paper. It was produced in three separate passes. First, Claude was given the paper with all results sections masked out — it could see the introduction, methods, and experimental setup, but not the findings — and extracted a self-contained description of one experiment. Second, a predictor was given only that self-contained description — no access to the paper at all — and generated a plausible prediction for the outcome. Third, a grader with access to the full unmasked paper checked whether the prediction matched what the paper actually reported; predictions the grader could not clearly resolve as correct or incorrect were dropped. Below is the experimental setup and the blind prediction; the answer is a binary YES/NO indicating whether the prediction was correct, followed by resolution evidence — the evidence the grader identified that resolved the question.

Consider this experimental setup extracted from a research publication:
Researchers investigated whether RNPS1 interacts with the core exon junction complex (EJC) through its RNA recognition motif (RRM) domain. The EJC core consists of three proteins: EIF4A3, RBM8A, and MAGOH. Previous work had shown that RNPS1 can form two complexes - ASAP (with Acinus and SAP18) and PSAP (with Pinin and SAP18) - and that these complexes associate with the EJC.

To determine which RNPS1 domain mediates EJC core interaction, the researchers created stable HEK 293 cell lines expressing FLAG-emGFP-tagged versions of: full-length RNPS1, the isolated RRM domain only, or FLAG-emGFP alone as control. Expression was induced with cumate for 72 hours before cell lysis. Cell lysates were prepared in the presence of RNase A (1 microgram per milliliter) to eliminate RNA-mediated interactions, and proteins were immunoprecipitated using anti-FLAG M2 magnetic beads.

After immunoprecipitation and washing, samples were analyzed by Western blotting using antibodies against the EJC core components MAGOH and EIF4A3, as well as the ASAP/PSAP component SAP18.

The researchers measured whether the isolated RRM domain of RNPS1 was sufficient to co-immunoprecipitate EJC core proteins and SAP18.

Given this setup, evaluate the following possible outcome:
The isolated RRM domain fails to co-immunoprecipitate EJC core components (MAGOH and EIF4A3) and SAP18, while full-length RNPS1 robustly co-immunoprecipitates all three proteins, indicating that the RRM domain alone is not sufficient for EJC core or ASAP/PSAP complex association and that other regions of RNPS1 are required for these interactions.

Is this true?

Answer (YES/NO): NO